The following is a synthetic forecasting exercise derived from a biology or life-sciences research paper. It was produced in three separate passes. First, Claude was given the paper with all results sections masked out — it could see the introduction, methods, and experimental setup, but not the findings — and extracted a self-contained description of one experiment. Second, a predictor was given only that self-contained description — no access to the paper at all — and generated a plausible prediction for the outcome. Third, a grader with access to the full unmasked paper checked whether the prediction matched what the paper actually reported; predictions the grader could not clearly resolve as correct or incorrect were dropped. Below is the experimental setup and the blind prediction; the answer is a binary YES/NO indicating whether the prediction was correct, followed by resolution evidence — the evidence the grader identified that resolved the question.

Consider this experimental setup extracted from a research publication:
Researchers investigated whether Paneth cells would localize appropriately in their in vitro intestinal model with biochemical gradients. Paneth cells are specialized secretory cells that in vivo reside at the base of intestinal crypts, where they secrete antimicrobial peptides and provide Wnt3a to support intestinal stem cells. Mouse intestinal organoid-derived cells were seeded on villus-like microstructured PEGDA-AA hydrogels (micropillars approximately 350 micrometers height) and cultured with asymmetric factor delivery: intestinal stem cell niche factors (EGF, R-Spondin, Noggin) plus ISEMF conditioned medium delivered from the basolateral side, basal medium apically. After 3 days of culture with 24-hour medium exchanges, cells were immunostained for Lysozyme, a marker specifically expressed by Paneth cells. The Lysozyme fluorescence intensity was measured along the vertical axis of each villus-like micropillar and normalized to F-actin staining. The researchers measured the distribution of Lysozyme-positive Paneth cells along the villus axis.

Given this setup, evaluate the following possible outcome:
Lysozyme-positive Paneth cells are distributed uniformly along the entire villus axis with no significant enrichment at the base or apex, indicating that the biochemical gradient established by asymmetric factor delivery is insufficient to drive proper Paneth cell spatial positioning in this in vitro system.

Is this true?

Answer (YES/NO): NO